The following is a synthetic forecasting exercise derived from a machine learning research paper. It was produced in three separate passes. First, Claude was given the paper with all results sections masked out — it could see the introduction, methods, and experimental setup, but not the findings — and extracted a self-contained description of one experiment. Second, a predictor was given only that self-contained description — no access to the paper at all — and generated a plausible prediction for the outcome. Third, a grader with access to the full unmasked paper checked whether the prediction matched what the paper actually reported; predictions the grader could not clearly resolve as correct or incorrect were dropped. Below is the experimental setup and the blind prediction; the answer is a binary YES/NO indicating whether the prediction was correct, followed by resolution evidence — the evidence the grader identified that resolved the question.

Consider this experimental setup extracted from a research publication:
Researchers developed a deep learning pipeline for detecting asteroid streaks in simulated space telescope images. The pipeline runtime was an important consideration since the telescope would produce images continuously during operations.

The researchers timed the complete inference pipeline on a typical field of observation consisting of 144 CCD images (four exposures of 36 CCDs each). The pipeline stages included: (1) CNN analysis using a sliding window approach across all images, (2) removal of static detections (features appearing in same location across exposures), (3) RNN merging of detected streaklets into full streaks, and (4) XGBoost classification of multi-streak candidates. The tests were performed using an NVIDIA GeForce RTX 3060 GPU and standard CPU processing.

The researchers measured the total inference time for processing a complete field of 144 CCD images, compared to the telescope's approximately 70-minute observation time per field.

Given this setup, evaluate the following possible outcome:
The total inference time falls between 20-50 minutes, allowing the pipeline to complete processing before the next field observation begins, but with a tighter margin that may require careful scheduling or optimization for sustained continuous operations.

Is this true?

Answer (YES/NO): YES